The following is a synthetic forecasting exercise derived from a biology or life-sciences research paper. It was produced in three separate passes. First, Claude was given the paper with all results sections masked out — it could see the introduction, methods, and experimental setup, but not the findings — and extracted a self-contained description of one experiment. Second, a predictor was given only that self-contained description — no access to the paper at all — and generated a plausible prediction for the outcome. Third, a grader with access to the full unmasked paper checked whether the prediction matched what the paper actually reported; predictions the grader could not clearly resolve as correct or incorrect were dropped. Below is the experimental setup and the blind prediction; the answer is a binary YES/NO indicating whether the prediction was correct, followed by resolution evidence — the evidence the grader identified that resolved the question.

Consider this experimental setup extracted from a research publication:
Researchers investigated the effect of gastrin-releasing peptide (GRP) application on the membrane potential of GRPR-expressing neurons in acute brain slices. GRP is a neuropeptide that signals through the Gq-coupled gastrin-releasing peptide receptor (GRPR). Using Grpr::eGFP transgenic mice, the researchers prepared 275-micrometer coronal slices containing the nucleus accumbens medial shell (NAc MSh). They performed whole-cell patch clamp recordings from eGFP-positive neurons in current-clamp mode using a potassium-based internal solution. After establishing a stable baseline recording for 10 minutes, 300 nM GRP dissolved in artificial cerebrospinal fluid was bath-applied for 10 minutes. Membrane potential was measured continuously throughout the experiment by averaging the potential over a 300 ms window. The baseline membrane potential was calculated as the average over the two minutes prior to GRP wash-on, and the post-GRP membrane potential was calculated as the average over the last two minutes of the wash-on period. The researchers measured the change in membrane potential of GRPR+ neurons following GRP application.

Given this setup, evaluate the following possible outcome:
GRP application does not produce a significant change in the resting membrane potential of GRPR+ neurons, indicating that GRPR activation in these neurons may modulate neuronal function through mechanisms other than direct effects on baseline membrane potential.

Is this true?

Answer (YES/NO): NO